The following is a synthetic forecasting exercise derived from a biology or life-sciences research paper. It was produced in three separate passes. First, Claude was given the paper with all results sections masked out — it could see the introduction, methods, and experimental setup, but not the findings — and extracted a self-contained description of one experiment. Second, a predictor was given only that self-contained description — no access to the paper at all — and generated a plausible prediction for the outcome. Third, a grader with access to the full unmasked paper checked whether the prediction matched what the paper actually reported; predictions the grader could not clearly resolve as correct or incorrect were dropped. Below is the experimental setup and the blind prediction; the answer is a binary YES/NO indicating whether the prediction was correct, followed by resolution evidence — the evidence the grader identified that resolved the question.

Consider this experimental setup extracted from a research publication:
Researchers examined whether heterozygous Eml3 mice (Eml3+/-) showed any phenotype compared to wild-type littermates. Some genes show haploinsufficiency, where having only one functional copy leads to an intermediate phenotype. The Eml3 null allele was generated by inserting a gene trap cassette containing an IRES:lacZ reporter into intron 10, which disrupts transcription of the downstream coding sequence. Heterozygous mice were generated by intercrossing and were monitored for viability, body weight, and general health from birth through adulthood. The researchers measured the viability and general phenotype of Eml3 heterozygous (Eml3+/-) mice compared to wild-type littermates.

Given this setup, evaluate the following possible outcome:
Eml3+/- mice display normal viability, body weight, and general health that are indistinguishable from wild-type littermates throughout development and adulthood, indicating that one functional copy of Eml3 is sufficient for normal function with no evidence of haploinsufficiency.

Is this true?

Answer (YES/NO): YES